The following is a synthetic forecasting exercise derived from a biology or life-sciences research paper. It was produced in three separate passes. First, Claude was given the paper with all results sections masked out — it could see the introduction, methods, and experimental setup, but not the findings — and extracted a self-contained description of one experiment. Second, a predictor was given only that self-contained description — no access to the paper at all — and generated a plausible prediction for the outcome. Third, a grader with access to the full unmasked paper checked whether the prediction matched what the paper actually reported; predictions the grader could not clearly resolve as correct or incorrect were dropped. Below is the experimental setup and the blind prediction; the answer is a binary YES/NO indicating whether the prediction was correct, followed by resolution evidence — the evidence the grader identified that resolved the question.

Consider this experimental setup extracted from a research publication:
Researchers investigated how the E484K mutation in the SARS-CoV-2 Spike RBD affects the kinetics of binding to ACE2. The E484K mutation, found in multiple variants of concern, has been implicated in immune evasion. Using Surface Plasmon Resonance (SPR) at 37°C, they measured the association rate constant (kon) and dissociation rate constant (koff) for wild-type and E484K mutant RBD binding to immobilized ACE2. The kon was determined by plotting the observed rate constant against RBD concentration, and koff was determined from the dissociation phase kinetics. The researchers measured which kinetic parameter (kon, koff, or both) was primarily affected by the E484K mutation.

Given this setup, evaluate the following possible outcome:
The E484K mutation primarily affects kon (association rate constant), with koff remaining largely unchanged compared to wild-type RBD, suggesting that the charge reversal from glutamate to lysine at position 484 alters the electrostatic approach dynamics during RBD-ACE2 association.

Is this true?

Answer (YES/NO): YES